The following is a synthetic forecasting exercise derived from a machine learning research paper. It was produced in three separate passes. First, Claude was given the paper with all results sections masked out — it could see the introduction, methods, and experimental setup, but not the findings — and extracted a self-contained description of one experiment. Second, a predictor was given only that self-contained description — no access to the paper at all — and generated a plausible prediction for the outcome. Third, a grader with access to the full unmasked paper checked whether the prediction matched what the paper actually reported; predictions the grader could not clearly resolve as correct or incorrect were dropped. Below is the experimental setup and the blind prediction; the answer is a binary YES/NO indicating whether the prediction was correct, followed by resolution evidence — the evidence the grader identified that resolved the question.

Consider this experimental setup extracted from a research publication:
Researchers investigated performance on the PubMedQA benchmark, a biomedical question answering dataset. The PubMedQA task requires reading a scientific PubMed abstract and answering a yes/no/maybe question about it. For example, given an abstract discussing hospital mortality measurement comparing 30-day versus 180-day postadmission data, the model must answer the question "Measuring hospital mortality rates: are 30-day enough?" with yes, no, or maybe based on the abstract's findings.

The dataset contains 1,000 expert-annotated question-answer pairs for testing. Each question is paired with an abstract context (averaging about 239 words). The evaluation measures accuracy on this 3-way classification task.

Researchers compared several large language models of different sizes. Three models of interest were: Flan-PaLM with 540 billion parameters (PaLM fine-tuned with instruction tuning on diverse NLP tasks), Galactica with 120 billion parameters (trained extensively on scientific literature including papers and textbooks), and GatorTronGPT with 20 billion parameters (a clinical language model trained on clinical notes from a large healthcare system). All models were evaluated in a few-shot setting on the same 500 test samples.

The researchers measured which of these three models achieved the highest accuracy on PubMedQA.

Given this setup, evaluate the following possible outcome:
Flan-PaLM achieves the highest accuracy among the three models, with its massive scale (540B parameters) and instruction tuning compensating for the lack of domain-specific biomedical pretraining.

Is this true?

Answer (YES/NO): YES